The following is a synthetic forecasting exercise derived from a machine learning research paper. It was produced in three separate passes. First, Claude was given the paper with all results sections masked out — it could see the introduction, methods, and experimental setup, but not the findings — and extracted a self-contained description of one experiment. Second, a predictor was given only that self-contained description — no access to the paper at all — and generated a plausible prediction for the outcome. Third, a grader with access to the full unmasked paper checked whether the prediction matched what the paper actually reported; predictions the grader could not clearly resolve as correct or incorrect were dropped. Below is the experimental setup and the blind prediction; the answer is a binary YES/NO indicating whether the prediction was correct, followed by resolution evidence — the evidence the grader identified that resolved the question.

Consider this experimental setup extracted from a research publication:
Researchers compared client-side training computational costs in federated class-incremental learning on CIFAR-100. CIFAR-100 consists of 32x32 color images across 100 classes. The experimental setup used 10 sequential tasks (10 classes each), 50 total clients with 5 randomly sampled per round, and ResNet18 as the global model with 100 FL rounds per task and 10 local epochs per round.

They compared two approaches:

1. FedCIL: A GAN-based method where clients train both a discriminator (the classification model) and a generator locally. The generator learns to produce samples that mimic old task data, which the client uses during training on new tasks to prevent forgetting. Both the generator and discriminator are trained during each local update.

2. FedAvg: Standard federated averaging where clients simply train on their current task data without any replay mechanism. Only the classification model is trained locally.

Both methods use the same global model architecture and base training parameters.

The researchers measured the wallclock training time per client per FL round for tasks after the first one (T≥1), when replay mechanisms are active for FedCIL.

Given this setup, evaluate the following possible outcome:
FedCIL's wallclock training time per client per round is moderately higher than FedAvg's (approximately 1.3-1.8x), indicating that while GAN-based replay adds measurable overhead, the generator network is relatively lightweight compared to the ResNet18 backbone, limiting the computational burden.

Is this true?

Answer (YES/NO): NO